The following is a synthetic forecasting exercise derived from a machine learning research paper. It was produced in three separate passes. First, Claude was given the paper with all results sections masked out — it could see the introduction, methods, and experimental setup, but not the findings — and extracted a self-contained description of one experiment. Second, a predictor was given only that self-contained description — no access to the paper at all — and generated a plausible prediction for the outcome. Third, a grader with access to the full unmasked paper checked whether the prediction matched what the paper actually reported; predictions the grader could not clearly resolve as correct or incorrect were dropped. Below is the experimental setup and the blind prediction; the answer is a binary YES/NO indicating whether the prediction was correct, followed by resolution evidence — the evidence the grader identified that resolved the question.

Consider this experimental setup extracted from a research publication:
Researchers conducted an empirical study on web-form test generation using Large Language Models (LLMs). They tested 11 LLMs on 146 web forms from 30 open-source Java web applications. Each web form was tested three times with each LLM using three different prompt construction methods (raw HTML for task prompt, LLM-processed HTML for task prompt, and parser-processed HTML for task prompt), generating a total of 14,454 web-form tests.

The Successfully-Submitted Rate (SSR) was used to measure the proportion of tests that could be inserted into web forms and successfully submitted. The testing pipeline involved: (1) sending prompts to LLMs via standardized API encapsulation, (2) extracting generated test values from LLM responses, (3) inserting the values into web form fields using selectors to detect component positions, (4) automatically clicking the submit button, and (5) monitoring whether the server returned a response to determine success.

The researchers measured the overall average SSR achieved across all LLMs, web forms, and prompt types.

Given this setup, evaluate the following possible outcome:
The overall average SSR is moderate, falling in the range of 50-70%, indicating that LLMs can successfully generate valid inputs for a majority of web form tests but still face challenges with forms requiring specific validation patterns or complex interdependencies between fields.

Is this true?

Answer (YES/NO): YES